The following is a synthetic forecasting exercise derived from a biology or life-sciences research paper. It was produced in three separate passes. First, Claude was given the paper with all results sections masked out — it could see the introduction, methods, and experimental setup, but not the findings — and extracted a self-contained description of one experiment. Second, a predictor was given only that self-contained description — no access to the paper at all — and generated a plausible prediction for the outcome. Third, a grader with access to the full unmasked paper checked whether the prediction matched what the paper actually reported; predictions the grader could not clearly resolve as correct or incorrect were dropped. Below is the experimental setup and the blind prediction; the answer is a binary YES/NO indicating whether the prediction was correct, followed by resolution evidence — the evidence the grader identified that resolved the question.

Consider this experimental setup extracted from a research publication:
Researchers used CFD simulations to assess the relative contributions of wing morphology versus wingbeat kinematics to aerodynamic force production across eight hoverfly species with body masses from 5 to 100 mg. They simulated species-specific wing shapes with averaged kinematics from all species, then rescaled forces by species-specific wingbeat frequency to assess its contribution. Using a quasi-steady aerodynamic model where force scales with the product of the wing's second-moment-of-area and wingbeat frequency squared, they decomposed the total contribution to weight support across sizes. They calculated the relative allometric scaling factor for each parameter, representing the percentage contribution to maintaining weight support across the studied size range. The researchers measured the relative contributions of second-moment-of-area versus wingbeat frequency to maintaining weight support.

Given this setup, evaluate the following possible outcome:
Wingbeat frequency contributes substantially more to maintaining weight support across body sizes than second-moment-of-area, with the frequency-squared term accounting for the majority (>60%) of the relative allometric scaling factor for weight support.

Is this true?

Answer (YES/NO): NO